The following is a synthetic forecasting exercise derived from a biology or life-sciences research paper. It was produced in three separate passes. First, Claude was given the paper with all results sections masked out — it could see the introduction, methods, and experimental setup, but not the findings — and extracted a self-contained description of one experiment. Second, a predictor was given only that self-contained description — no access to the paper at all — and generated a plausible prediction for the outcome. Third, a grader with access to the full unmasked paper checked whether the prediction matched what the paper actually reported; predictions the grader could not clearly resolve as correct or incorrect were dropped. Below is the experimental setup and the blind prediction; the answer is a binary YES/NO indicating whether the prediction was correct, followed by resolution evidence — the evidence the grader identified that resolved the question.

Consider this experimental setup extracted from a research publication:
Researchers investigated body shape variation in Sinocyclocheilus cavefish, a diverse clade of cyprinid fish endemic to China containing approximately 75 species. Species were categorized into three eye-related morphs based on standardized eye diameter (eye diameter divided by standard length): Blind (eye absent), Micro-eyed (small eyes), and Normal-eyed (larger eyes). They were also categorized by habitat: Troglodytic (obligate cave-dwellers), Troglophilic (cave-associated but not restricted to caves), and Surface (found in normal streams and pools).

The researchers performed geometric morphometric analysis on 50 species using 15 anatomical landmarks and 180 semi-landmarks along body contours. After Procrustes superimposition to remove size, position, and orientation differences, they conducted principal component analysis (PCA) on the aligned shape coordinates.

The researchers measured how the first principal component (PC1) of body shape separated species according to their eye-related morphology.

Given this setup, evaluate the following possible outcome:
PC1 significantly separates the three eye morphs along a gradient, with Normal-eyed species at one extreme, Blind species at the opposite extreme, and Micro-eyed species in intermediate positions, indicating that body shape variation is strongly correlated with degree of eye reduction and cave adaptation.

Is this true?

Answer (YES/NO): NO